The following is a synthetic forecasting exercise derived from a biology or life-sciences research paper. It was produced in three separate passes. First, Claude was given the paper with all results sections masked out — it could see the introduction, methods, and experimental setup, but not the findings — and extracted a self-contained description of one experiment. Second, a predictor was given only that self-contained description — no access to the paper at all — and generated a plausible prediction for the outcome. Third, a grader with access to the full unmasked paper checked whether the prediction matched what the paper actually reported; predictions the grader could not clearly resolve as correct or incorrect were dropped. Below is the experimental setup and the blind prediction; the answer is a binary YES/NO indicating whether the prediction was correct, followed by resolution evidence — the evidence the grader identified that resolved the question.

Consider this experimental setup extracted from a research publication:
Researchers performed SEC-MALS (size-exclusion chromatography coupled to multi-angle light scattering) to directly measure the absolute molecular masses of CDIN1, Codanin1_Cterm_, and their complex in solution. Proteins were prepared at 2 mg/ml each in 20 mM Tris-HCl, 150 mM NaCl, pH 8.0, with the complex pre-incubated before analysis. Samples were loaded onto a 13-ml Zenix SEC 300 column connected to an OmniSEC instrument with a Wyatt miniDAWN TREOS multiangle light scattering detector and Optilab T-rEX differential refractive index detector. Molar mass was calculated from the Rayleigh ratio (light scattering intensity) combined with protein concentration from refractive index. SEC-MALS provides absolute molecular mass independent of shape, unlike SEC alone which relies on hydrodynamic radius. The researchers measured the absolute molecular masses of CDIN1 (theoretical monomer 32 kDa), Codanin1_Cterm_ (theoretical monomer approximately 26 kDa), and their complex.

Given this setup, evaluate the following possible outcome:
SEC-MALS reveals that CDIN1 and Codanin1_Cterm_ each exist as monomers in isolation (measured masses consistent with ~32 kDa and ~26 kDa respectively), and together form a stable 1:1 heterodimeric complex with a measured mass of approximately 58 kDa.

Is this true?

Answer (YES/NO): NO